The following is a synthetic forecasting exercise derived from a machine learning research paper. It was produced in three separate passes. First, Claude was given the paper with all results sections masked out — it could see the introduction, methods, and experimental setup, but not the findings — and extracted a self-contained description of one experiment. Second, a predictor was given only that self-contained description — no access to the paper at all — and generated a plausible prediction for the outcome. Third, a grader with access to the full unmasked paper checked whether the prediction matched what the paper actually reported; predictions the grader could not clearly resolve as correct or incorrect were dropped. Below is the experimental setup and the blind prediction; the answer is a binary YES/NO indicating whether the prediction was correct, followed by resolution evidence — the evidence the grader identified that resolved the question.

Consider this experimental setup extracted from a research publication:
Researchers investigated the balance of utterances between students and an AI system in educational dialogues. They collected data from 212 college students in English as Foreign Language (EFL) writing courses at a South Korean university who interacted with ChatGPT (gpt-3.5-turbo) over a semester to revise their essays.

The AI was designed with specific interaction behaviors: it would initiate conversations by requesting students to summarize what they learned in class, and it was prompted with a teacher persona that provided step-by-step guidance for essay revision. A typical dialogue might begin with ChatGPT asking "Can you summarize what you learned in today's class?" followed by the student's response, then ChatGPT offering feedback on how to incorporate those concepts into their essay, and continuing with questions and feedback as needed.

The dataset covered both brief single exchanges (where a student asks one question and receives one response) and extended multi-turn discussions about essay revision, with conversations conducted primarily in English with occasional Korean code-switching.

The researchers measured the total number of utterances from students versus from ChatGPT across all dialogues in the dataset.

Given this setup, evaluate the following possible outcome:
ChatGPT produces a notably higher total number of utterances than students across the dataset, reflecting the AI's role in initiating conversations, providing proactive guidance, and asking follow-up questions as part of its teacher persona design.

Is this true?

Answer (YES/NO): YES